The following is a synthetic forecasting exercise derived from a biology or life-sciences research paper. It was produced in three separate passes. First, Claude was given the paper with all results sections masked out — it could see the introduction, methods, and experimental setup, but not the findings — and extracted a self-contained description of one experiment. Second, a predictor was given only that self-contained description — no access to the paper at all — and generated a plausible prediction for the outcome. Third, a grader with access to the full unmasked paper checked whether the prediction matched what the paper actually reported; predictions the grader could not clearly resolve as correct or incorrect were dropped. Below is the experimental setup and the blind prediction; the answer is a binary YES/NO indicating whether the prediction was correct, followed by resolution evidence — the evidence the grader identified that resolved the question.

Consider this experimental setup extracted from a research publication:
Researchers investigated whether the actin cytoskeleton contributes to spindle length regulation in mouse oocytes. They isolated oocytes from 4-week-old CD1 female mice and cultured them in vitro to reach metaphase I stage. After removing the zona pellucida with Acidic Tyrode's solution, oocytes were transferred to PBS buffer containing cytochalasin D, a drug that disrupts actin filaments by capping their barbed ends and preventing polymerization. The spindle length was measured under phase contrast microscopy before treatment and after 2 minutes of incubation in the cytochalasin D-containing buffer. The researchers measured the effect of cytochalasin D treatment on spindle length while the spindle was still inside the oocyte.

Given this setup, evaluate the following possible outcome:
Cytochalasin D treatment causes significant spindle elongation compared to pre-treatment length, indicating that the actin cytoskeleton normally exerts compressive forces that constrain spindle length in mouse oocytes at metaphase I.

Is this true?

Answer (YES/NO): NO